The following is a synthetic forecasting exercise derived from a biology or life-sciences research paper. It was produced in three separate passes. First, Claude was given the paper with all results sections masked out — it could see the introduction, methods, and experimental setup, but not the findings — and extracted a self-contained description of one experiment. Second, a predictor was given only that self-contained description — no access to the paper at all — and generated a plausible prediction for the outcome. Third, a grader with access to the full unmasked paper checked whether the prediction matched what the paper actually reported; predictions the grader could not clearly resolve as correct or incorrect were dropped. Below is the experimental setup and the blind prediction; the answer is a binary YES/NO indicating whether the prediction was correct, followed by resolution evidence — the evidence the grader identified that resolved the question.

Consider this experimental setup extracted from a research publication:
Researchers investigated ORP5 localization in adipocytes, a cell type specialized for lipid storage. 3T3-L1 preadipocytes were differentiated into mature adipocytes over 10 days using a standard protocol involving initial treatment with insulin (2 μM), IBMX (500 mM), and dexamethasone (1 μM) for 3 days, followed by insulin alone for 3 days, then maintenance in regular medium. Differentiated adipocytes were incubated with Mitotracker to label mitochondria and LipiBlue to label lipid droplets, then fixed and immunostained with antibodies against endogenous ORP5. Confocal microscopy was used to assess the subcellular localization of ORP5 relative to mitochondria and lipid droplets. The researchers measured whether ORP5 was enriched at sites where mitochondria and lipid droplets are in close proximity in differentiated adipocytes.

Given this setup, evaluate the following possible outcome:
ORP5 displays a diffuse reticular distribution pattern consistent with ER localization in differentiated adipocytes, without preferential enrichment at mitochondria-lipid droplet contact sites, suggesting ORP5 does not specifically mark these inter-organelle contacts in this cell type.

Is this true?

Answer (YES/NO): NO